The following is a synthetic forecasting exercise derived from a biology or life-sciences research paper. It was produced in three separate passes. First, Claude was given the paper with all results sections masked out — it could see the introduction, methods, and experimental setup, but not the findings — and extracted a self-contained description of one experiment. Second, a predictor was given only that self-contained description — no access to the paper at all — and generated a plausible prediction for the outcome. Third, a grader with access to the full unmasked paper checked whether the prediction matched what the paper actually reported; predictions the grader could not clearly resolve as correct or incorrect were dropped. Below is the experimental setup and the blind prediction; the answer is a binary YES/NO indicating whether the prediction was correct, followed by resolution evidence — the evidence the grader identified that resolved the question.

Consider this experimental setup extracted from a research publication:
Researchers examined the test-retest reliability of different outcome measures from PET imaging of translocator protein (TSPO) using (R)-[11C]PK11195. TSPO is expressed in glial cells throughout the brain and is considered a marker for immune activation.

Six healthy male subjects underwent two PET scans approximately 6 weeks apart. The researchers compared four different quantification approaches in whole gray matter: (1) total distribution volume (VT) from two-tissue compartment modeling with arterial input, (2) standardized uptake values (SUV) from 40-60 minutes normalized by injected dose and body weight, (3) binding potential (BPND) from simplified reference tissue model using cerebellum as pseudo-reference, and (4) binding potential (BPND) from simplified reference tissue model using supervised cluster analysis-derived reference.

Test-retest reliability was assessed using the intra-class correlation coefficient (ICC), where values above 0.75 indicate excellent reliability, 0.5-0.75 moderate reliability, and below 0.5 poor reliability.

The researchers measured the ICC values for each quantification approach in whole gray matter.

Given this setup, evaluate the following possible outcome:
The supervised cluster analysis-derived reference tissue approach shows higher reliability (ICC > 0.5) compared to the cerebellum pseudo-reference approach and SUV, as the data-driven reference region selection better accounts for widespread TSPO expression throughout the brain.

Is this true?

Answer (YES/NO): NO